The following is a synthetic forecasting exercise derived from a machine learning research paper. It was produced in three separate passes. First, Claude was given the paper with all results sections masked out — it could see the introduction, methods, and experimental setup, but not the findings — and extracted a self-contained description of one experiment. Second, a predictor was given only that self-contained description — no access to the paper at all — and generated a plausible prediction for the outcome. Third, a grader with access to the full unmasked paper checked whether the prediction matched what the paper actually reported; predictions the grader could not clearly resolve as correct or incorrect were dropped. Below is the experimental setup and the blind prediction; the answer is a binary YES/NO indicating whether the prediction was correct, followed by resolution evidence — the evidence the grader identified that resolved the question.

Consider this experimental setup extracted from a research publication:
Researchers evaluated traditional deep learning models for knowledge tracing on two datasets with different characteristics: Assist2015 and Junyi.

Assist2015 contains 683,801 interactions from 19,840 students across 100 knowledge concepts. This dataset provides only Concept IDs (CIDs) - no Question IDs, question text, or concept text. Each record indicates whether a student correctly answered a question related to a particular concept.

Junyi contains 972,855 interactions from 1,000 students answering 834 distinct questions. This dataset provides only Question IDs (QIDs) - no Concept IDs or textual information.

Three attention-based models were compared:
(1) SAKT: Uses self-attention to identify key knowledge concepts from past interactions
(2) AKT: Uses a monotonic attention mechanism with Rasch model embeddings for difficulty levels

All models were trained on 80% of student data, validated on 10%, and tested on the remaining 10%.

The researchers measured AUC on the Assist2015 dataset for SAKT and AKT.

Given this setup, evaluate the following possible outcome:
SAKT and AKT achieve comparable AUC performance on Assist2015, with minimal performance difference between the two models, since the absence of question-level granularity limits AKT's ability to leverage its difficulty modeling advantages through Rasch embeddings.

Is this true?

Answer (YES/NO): NO